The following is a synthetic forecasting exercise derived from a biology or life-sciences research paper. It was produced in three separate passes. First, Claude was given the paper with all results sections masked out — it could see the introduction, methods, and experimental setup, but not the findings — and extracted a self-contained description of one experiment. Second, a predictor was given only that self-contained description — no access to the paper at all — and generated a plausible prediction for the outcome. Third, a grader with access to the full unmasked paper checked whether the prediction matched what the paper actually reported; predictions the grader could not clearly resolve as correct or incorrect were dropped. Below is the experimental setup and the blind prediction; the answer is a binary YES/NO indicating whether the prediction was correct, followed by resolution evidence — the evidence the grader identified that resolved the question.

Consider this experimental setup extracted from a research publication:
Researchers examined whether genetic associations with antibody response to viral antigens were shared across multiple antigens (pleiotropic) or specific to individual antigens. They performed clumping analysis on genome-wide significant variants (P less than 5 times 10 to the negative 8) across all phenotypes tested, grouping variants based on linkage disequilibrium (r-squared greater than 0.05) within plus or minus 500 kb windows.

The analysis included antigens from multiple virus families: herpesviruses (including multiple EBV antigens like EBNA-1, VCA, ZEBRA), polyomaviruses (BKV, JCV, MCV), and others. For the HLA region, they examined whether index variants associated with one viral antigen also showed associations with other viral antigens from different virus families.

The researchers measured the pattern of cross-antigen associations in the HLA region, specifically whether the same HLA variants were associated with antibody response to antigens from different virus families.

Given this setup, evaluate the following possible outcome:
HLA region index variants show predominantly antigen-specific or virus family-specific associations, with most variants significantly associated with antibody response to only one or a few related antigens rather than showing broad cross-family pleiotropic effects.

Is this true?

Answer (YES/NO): NO